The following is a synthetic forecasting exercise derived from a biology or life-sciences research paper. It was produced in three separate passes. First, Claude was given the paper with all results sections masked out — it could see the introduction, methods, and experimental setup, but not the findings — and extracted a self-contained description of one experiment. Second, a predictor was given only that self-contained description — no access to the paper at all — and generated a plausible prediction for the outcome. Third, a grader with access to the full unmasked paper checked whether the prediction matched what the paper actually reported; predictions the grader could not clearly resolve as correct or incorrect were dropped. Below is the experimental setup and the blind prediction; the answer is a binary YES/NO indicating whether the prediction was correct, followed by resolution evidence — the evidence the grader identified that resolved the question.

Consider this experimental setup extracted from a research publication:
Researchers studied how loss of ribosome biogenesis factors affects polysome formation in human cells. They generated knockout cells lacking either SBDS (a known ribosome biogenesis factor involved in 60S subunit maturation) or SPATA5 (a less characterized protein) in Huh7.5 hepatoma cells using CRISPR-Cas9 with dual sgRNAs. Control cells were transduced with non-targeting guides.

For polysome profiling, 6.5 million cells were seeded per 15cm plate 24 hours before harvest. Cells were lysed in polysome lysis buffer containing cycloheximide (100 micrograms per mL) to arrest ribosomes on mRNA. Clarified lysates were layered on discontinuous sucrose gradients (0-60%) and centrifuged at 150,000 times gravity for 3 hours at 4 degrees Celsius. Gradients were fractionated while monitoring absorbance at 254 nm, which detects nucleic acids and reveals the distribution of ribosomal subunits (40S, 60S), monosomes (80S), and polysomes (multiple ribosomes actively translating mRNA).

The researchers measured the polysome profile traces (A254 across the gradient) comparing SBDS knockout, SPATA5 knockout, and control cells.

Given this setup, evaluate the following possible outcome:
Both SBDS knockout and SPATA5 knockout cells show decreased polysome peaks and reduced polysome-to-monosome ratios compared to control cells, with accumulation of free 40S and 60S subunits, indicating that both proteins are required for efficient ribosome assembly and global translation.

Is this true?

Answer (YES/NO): NO